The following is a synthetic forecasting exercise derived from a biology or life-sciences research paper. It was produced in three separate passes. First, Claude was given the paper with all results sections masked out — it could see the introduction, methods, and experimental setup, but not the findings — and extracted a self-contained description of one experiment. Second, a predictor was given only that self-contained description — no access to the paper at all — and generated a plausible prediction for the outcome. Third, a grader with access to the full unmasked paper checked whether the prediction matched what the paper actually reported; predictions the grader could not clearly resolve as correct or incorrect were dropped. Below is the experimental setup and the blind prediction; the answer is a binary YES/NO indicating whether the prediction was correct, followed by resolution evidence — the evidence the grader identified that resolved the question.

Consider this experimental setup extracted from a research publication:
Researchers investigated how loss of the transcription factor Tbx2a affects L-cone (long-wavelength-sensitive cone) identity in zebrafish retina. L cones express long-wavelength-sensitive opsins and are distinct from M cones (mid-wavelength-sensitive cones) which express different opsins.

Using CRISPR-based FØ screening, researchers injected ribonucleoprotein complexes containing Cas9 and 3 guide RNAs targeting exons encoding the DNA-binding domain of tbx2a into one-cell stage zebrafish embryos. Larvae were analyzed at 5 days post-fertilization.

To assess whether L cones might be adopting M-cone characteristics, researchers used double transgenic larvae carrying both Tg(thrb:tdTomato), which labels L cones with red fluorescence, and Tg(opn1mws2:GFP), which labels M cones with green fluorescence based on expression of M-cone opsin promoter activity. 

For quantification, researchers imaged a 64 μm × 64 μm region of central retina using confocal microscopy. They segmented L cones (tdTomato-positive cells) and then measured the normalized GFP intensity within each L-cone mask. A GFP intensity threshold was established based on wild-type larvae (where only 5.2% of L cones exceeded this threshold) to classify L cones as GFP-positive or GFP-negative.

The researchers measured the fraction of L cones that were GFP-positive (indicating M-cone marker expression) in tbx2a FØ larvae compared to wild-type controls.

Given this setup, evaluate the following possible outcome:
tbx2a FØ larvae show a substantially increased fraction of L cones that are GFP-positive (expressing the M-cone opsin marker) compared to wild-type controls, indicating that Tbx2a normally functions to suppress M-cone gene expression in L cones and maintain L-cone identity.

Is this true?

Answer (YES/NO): YES